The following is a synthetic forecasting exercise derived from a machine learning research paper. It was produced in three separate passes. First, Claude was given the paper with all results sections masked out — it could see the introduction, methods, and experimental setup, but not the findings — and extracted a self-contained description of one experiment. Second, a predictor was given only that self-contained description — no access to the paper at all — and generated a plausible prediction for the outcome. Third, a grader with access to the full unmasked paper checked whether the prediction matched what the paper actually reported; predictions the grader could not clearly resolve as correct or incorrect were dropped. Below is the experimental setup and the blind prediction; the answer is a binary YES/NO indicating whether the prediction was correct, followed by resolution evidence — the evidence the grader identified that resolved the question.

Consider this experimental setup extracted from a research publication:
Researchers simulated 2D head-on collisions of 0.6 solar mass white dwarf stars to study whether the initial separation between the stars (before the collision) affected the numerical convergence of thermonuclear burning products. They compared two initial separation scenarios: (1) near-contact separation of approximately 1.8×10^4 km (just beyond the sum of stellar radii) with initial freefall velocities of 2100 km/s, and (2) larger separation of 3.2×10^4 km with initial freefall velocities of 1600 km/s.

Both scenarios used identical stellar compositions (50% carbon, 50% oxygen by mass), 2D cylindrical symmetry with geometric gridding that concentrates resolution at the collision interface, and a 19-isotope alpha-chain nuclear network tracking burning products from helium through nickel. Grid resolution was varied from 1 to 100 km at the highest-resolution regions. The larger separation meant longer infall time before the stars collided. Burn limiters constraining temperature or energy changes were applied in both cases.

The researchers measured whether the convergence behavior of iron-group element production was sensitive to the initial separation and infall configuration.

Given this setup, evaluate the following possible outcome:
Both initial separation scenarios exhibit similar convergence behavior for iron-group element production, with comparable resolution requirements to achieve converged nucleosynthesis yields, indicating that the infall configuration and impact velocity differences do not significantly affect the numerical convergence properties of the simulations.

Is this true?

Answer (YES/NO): YES